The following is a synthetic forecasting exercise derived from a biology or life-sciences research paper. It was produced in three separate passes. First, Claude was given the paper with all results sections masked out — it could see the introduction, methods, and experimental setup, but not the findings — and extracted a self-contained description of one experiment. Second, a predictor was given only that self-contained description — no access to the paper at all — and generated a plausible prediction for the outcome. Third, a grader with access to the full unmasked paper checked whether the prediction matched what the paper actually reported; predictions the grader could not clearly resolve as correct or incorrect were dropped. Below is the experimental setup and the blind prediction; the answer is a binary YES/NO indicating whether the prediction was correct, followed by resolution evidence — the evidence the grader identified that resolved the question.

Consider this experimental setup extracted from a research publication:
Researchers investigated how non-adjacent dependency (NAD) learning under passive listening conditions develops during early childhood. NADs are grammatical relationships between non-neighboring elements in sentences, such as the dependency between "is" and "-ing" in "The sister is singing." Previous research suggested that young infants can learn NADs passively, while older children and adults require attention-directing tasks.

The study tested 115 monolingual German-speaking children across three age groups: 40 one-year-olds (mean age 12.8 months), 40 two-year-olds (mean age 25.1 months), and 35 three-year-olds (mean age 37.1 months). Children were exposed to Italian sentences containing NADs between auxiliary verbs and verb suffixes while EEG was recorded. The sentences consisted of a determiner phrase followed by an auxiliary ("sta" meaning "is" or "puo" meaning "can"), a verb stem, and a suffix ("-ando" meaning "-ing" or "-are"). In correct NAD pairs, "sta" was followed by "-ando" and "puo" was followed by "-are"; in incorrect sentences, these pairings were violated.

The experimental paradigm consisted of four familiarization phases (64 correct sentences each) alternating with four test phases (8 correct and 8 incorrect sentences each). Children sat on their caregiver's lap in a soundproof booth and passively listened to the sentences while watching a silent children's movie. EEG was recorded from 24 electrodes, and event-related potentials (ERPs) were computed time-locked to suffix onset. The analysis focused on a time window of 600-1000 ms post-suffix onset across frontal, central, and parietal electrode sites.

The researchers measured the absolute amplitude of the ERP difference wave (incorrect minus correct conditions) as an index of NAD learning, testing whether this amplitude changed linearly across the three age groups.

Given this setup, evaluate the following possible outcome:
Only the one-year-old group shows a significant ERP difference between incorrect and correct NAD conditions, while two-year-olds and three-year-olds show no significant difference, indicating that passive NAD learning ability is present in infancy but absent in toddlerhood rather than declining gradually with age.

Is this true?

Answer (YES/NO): NO